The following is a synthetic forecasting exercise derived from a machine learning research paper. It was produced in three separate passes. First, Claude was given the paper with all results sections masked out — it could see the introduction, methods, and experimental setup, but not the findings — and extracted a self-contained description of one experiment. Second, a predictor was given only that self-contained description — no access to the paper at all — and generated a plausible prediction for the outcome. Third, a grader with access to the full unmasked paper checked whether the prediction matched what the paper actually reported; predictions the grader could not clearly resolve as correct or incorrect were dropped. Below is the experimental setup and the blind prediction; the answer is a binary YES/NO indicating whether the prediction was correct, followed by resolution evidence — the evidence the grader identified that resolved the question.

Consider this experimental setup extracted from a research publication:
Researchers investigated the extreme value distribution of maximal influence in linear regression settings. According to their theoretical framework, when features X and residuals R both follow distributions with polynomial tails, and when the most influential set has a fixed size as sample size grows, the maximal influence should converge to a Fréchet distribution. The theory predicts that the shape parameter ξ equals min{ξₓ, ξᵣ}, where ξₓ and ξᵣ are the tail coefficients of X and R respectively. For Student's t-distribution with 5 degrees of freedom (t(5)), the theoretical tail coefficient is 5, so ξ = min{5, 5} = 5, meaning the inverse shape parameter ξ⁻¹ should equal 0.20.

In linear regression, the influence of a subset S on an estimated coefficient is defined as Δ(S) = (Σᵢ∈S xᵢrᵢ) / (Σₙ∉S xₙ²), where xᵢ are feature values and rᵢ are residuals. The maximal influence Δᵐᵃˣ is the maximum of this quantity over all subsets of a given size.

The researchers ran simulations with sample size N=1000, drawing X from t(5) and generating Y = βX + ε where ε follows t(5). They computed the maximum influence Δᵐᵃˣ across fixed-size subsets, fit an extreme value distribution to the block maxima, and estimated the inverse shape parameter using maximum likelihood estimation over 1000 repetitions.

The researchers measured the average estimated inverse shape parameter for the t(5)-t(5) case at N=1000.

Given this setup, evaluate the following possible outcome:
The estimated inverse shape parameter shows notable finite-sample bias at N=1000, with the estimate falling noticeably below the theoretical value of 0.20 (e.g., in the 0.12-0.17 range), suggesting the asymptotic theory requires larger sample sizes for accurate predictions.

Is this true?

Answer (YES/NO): NO